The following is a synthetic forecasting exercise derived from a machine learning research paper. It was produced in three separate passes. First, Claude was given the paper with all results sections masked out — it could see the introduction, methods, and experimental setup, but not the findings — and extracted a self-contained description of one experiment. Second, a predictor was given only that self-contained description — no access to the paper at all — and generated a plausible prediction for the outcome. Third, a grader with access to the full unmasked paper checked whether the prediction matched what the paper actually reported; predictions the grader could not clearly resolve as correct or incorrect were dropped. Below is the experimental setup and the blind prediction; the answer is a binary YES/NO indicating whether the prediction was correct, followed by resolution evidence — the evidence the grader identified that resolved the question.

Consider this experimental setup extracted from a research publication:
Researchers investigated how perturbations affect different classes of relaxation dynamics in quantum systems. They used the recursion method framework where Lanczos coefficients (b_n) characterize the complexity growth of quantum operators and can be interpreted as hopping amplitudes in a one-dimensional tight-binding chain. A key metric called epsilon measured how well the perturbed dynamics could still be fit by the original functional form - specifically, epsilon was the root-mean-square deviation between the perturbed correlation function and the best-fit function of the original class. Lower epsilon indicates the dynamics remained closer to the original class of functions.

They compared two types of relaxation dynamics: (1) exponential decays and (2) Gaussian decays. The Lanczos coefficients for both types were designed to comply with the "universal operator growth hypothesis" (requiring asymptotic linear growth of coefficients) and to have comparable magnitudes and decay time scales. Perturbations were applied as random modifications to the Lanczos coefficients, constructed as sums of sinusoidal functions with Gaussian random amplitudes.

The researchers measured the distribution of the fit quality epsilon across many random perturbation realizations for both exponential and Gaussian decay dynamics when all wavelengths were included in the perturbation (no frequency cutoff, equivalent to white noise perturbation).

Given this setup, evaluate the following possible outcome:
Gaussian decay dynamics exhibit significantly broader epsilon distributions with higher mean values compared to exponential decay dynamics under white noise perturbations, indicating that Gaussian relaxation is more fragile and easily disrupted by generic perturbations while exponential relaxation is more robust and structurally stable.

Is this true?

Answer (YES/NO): NO